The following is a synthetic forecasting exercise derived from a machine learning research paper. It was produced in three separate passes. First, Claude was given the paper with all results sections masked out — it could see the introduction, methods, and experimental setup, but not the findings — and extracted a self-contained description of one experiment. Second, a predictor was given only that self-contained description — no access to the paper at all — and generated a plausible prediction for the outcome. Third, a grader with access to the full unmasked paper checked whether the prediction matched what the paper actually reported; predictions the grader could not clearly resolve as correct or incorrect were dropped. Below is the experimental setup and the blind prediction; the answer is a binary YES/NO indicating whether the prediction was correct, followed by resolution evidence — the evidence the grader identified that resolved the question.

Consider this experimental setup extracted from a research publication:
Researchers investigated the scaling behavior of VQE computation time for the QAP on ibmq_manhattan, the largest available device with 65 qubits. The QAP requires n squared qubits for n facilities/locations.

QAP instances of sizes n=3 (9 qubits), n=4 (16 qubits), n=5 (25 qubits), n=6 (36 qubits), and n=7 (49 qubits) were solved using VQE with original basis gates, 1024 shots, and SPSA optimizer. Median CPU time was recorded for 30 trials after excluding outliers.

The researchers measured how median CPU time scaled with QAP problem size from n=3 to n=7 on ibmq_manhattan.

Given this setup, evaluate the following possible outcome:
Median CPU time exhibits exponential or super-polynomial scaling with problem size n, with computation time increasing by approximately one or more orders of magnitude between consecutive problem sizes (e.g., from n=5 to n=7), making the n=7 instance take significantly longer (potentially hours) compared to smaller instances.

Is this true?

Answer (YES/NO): NO